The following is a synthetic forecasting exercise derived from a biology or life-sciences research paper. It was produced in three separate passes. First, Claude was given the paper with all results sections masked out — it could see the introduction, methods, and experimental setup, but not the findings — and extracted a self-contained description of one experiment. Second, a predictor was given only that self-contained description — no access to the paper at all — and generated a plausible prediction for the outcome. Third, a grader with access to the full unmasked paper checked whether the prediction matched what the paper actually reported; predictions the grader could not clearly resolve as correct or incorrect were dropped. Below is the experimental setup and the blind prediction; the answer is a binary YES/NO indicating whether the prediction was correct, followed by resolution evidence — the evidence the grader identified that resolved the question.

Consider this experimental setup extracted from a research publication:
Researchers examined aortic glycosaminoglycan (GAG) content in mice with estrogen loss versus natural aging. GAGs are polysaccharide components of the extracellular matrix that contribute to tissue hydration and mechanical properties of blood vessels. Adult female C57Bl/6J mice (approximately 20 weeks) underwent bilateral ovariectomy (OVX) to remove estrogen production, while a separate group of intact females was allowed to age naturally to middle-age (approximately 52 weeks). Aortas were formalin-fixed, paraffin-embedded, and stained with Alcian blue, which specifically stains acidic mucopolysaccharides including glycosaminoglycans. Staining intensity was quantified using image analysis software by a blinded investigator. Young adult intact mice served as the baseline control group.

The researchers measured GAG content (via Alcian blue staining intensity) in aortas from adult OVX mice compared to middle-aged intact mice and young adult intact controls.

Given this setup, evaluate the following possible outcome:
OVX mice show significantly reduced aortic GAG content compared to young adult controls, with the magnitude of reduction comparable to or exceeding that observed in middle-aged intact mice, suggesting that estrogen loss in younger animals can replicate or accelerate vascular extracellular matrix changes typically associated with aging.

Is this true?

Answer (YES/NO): NO